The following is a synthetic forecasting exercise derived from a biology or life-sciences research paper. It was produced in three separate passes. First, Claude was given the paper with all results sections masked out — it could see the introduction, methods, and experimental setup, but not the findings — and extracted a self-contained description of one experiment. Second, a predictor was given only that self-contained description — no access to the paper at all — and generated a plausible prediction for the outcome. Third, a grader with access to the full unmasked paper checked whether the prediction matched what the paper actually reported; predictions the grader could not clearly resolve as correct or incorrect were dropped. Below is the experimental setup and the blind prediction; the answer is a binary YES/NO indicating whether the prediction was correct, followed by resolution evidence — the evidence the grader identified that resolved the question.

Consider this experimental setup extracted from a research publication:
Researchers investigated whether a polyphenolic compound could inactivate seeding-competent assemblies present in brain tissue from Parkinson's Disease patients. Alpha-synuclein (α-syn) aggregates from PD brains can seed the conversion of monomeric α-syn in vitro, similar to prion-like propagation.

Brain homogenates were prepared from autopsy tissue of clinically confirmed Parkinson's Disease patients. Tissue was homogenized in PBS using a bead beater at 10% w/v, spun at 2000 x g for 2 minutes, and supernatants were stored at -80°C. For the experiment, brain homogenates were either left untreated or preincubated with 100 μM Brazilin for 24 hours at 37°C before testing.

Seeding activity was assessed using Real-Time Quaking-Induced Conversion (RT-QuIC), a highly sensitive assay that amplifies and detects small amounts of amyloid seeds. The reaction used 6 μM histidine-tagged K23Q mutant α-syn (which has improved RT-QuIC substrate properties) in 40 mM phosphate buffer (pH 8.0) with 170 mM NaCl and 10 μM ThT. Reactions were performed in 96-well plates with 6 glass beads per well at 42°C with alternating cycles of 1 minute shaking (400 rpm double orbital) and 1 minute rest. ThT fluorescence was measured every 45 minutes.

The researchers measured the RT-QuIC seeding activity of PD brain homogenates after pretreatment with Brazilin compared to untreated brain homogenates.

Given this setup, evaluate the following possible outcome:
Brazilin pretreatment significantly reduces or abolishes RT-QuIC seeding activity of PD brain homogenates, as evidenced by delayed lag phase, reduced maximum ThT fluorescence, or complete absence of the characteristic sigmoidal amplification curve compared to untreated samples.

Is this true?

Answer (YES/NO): YES